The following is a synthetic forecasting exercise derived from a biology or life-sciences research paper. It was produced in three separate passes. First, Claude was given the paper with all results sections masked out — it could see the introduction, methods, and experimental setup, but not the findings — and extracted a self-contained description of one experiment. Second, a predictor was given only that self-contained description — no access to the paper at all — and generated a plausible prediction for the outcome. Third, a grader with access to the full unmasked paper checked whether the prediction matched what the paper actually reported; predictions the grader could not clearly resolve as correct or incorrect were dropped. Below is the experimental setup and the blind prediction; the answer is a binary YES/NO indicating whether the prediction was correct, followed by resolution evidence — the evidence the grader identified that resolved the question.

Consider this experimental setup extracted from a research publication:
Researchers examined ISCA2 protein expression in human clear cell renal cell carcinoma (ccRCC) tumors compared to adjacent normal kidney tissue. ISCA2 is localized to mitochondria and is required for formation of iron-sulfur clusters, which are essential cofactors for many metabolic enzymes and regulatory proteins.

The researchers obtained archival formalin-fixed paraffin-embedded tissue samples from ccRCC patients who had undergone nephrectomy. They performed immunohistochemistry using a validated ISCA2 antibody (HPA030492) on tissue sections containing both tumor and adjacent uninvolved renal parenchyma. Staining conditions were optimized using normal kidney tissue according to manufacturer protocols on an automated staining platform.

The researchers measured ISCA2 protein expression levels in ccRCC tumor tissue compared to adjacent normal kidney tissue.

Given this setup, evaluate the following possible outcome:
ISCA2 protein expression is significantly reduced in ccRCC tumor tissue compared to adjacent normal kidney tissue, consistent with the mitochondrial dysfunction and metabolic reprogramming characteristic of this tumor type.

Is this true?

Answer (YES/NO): YES